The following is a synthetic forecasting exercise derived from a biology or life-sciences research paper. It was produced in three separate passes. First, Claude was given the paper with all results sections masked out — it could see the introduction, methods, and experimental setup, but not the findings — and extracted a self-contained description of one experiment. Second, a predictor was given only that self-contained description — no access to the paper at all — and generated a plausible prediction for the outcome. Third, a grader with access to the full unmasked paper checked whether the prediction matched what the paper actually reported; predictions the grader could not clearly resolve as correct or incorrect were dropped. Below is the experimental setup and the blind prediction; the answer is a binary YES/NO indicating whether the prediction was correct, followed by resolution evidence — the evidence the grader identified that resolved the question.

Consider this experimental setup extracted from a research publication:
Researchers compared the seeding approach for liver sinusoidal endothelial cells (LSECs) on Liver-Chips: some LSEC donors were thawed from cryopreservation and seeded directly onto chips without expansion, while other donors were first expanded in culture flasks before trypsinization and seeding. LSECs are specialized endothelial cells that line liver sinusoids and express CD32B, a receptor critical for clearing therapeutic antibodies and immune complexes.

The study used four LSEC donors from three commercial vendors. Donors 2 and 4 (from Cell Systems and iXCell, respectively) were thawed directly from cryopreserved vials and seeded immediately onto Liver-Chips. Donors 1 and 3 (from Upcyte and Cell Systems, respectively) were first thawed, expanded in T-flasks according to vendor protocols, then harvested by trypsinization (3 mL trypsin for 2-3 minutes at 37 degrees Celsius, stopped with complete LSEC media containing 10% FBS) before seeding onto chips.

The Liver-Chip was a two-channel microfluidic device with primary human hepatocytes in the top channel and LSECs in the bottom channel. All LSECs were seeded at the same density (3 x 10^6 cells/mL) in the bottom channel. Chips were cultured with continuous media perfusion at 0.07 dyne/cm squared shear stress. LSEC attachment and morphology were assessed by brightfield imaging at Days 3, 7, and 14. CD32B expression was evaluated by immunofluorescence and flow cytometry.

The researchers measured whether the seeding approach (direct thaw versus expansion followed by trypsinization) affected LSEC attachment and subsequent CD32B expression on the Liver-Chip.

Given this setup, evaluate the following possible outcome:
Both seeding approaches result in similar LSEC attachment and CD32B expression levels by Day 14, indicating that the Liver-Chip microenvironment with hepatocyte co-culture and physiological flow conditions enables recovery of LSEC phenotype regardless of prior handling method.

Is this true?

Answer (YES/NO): NO